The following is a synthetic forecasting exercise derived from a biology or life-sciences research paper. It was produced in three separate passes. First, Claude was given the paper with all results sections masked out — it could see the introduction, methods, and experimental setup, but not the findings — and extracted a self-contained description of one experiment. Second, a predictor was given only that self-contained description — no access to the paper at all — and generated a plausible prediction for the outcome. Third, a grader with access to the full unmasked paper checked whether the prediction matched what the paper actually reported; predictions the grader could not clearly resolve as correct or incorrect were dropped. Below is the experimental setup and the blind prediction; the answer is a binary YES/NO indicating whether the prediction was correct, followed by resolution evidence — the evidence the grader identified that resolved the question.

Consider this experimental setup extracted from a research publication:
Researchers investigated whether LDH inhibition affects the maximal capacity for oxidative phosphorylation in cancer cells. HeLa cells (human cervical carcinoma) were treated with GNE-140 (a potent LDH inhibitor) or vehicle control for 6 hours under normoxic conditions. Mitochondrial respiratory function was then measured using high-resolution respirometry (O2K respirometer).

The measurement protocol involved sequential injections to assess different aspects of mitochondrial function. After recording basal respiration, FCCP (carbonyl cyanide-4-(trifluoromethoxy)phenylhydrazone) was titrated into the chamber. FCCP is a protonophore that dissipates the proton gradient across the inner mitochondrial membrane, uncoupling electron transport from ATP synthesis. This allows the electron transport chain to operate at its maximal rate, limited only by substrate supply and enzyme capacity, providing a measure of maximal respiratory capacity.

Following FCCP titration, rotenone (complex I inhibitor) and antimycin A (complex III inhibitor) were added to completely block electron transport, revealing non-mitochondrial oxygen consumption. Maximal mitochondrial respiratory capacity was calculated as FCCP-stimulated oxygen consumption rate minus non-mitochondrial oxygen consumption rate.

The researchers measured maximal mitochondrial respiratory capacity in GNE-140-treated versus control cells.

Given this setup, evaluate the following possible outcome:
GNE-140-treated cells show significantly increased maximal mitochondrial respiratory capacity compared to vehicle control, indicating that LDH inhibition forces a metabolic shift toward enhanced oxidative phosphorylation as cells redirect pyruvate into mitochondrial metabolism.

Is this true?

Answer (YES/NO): NO